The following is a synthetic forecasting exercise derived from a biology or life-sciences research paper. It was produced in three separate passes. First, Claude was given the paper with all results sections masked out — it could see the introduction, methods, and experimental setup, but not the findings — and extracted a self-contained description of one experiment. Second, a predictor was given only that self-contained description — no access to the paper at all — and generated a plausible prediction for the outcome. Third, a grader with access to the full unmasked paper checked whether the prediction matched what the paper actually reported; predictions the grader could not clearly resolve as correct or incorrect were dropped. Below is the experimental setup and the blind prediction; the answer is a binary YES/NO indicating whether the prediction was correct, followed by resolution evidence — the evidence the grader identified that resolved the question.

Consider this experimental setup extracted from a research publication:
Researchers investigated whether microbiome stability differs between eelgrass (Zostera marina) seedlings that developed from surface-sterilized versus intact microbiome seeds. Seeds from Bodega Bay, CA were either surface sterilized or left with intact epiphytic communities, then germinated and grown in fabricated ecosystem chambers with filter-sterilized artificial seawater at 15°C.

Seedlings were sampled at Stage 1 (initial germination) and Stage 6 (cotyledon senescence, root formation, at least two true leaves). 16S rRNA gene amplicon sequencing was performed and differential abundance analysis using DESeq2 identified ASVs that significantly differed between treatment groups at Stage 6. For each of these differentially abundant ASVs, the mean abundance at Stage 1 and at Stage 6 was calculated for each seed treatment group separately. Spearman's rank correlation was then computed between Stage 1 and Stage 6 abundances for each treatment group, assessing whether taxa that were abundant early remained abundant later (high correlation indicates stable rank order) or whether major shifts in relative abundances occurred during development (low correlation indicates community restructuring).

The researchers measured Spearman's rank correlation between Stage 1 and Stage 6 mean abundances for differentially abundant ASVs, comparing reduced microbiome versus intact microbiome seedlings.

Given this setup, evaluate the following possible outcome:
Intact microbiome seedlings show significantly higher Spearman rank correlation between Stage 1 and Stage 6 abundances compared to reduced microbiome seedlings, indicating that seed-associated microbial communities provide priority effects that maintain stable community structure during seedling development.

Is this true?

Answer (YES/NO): YES